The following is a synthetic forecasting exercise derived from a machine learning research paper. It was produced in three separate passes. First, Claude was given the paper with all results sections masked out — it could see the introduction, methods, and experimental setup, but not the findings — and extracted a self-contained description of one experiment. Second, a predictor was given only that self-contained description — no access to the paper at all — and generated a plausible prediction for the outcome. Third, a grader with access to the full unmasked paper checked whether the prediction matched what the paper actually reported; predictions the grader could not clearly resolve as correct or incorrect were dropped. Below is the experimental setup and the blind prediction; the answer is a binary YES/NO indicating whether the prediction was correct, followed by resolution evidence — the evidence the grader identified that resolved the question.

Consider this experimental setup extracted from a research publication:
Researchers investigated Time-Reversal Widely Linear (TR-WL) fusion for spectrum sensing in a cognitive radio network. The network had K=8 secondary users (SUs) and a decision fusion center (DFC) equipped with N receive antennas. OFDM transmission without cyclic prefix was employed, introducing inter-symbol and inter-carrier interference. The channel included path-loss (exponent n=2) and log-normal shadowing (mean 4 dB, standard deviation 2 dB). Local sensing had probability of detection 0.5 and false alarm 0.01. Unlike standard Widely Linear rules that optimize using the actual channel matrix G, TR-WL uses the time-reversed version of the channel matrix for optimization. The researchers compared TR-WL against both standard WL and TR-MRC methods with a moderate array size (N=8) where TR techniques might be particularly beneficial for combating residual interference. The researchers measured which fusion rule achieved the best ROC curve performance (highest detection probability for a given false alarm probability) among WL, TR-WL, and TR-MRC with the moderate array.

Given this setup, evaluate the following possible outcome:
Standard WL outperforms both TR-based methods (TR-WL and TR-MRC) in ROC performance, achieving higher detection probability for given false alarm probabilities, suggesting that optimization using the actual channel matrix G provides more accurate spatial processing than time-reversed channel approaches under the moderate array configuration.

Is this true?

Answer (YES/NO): NO